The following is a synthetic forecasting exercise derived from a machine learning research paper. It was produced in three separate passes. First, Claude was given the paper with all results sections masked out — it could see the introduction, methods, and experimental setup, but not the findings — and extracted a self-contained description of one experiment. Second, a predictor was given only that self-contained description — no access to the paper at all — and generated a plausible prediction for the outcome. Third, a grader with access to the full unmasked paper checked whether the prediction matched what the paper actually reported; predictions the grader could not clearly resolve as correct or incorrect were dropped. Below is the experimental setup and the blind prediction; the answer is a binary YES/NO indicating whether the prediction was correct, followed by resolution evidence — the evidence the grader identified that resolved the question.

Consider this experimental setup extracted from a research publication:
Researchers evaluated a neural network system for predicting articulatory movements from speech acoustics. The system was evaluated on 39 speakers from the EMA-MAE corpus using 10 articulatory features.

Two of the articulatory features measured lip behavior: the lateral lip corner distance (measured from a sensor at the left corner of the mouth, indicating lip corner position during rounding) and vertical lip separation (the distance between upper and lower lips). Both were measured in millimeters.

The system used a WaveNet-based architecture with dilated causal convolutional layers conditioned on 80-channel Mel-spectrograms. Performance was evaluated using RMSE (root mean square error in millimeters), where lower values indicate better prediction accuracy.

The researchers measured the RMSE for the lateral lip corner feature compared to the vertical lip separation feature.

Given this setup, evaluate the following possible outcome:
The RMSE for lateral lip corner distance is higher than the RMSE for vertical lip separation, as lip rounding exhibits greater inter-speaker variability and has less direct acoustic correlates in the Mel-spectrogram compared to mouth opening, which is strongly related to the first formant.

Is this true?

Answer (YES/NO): NO